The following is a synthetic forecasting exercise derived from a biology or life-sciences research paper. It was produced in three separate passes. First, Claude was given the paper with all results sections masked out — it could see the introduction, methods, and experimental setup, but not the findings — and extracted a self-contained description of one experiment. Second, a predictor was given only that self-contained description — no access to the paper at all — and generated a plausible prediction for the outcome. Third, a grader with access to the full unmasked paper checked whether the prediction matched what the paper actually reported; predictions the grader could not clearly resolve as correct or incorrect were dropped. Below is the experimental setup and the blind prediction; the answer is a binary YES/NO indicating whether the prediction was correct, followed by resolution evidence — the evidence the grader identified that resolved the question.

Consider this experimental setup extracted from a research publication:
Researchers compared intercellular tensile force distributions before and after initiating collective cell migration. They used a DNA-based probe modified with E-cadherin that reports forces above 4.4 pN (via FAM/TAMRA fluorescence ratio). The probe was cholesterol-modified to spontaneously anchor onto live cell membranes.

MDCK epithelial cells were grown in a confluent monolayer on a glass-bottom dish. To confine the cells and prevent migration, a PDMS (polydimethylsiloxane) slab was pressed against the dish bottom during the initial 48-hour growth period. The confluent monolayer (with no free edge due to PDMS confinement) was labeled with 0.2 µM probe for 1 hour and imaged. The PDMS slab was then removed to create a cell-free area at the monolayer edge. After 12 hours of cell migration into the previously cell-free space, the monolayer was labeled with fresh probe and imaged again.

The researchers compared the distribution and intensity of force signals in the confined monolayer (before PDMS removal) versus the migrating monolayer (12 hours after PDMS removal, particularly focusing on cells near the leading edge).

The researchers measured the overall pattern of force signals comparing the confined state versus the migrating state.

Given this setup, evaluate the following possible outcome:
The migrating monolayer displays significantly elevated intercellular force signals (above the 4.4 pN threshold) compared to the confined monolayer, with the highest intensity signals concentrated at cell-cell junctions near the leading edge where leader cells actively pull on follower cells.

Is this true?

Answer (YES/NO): NO